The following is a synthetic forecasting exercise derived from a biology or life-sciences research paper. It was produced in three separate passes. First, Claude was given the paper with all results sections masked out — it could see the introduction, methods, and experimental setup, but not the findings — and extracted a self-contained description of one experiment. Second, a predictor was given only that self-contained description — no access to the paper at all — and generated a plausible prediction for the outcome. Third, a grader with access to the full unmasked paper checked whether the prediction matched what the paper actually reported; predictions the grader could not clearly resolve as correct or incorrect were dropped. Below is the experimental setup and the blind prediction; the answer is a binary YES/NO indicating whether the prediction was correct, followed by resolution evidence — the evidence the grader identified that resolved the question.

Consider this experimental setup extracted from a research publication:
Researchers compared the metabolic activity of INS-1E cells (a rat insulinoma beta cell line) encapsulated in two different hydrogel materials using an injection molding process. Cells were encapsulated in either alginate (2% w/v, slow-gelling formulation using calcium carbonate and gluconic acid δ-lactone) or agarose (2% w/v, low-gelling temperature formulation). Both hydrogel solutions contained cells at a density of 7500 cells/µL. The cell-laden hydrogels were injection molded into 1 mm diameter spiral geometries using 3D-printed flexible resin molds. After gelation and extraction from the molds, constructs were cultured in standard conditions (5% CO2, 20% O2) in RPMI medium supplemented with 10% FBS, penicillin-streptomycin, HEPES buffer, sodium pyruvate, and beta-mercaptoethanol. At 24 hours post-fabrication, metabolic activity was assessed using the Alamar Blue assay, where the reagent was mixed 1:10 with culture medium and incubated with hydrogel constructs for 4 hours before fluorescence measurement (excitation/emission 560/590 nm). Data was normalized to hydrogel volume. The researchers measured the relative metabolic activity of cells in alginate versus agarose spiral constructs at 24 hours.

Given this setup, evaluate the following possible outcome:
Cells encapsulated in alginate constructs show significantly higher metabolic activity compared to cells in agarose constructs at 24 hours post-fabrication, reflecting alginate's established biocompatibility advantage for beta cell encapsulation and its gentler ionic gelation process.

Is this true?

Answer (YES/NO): NO